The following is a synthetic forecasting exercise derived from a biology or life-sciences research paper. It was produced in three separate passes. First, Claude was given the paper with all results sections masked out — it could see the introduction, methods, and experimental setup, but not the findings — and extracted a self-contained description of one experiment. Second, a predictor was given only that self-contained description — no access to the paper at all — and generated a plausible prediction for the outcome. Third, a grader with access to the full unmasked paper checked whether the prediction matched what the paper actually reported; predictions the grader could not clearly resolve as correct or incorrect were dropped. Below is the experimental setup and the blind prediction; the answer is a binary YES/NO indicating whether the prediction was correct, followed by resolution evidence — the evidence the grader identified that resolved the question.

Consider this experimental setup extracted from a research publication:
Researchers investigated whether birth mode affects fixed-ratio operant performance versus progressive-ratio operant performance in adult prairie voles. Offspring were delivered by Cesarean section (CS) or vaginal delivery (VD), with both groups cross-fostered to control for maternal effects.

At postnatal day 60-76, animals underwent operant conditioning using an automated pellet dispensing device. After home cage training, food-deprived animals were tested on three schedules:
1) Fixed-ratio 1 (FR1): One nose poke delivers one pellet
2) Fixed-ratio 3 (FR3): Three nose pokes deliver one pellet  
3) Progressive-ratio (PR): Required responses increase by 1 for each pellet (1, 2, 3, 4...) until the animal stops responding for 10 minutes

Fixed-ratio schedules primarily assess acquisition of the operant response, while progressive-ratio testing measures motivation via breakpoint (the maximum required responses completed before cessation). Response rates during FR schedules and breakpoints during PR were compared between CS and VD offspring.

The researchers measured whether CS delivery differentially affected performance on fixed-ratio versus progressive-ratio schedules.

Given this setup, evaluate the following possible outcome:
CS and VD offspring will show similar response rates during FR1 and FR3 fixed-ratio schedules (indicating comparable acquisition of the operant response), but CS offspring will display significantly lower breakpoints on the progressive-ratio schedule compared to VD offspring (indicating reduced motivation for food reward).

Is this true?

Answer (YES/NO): YES